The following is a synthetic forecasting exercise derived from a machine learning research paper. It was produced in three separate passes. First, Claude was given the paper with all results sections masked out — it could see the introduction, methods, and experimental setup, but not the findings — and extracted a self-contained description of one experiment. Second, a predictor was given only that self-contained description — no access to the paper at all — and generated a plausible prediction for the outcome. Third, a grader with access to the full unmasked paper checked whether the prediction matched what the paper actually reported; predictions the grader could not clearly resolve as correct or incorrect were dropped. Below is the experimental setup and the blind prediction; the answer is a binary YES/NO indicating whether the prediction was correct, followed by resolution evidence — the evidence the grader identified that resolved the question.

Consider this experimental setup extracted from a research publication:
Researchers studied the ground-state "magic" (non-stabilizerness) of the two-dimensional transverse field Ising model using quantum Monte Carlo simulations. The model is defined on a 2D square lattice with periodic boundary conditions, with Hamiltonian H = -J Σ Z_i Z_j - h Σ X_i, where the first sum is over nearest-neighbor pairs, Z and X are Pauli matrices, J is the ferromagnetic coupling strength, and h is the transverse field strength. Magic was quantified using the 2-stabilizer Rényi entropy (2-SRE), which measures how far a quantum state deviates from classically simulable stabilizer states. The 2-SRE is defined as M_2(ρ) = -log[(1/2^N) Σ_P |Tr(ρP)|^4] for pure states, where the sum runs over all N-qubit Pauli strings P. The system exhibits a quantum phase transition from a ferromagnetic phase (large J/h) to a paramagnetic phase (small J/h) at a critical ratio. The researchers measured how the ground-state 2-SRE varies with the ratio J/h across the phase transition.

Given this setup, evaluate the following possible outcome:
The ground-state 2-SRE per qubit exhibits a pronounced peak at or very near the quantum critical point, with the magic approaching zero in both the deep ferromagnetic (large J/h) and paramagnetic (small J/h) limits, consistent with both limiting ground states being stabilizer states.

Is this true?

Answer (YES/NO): NO